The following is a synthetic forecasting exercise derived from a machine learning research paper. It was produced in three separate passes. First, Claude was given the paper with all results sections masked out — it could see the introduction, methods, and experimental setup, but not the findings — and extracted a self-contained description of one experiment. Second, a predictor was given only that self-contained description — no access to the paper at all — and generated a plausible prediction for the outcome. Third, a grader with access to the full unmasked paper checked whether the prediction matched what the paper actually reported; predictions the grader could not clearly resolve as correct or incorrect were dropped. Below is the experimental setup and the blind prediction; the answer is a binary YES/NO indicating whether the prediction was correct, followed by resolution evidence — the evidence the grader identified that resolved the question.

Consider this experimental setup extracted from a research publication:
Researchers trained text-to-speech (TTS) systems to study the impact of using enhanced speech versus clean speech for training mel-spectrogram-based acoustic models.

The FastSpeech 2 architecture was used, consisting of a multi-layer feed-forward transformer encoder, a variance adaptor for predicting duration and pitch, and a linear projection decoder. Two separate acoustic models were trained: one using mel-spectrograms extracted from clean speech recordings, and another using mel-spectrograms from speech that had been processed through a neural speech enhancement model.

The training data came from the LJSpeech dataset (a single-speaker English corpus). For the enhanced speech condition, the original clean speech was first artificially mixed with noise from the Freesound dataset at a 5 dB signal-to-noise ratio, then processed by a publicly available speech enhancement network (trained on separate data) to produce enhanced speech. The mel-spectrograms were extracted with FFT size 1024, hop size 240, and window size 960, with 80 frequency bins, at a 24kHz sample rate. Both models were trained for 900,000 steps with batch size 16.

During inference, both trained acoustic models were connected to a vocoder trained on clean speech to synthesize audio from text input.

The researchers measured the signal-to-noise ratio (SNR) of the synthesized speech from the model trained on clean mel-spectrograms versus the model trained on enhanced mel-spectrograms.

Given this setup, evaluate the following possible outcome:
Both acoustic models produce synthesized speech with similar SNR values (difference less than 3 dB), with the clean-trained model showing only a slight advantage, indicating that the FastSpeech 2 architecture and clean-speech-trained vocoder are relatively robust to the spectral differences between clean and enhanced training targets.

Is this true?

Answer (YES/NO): YES